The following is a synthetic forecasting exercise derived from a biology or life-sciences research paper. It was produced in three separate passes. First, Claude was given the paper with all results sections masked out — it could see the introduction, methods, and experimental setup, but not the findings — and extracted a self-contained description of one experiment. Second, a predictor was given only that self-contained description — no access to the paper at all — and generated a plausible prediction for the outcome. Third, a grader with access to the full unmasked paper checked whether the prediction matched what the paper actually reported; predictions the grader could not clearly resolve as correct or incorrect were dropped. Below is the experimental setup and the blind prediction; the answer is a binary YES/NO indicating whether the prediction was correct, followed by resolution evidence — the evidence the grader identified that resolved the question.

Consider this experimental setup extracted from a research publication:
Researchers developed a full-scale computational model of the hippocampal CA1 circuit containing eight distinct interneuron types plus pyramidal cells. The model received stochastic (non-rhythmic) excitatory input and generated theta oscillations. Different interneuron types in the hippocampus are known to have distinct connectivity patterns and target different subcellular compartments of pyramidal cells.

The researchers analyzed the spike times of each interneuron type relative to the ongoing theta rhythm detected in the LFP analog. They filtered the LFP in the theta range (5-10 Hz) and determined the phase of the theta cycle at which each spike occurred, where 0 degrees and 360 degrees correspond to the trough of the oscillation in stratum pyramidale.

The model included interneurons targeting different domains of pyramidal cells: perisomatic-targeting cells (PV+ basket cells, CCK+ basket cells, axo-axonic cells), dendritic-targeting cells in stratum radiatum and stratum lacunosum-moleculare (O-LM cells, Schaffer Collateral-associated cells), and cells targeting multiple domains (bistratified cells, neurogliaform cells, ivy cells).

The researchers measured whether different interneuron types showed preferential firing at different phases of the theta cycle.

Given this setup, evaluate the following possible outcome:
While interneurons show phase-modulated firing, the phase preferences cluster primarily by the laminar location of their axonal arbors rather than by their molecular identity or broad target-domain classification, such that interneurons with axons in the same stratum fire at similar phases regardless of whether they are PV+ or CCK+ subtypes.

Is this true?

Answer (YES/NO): NO